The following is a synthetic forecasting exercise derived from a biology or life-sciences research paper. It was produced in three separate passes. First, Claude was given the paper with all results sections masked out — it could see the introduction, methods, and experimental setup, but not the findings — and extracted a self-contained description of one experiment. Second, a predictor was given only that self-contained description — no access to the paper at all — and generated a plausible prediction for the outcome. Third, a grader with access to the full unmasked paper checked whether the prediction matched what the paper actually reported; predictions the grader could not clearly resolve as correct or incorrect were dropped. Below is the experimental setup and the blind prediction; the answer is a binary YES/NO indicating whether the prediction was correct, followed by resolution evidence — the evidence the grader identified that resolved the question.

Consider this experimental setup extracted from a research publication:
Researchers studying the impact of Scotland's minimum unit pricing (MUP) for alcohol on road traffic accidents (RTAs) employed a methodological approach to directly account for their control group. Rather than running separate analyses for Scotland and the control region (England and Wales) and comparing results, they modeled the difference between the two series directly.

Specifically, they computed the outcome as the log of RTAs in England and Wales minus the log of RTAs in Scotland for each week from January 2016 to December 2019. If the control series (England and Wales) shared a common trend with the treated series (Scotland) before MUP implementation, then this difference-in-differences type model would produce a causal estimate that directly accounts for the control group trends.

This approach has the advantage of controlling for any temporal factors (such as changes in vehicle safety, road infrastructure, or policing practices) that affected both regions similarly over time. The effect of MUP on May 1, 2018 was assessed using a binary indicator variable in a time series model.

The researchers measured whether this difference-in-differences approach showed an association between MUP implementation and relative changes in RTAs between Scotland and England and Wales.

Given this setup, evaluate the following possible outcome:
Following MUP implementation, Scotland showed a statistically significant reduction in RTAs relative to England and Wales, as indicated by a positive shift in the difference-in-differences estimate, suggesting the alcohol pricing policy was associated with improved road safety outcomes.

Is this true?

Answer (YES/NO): NO